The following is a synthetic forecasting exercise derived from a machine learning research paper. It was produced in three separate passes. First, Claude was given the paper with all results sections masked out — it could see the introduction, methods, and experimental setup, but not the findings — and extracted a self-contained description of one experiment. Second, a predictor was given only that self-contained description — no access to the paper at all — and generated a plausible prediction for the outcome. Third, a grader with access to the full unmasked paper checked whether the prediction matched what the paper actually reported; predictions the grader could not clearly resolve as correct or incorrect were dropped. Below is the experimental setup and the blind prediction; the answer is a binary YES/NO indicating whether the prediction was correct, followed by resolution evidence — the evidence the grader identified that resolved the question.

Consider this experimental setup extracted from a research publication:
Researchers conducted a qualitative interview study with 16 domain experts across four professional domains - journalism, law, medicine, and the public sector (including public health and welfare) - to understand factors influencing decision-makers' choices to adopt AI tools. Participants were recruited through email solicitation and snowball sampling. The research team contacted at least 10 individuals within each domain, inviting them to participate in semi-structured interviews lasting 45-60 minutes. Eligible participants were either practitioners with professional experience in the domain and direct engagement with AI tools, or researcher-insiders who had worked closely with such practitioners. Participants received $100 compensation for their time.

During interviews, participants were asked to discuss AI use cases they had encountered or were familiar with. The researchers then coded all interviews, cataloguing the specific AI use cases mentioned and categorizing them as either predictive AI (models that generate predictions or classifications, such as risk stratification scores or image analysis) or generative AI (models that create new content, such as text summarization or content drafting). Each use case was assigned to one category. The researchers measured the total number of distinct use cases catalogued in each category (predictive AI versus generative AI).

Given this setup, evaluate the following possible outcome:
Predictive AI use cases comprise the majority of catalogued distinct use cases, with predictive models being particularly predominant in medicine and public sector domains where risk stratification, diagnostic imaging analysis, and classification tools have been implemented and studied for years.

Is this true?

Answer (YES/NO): NO